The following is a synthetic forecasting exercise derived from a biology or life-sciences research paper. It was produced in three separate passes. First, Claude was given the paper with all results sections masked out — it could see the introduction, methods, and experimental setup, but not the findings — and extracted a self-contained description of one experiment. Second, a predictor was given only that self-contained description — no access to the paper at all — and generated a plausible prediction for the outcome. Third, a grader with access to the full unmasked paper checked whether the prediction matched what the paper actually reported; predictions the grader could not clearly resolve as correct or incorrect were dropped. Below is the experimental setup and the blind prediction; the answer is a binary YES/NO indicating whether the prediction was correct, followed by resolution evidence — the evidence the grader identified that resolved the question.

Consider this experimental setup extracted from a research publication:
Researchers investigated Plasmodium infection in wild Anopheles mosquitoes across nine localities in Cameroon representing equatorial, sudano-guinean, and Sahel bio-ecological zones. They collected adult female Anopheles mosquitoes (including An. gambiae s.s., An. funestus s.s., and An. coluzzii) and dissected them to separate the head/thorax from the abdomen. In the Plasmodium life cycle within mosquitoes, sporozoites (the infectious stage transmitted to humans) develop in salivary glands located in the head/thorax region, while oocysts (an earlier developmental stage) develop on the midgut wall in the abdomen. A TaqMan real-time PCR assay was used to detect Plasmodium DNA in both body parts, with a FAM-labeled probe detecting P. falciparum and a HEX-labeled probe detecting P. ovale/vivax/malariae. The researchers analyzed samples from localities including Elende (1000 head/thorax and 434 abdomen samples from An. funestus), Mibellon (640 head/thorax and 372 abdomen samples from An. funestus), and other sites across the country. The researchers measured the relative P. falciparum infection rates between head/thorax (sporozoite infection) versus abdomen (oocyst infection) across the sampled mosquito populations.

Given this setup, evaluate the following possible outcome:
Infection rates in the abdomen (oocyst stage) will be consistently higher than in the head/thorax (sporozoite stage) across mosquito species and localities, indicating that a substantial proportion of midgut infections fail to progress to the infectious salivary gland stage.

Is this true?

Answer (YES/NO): YES